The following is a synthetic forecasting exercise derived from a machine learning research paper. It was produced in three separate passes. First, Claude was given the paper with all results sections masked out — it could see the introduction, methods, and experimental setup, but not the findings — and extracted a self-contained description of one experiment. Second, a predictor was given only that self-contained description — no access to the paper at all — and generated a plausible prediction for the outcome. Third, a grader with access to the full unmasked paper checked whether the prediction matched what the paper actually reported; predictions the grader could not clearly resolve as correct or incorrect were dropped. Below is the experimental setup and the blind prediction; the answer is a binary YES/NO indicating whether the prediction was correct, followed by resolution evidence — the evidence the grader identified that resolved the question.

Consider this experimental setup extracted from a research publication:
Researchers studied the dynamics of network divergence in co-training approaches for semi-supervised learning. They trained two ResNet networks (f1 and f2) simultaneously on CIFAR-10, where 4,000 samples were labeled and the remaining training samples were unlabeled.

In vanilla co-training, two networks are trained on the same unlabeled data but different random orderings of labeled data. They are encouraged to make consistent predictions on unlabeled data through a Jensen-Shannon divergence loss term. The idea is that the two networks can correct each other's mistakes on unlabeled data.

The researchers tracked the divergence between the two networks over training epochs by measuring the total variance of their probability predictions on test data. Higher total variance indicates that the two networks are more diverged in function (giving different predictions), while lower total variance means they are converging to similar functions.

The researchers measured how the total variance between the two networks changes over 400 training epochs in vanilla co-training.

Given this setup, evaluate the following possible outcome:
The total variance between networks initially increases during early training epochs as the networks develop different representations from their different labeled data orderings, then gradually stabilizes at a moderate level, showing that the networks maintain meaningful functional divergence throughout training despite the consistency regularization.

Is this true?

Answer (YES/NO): NO